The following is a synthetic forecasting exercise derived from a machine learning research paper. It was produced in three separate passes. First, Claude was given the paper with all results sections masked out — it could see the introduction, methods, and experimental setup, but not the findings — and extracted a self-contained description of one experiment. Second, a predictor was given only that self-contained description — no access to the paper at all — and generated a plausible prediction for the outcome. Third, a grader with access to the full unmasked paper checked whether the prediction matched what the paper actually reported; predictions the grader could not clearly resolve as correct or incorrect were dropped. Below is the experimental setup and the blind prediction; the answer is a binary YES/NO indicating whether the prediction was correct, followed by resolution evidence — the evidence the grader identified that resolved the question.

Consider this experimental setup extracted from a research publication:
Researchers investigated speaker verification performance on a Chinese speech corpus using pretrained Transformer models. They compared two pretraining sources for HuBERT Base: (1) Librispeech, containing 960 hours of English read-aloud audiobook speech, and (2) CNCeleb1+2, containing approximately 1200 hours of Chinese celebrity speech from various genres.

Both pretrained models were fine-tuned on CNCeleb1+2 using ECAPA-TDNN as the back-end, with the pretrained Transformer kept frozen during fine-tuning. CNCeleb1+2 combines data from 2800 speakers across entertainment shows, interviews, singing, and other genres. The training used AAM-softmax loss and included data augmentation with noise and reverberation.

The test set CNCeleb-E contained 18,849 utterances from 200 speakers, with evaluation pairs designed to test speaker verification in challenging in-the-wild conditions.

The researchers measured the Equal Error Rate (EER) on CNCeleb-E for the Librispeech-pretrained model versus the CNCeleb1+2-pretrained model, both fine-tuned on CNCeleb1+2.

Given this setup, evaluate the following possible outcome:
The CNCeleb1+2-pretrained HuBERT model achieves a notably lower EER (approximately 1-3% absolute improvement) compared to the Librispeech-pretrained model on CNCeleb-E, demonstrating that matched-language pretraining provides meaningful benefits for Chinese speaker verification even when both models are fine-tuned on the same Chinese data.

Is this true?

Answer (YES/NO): YES